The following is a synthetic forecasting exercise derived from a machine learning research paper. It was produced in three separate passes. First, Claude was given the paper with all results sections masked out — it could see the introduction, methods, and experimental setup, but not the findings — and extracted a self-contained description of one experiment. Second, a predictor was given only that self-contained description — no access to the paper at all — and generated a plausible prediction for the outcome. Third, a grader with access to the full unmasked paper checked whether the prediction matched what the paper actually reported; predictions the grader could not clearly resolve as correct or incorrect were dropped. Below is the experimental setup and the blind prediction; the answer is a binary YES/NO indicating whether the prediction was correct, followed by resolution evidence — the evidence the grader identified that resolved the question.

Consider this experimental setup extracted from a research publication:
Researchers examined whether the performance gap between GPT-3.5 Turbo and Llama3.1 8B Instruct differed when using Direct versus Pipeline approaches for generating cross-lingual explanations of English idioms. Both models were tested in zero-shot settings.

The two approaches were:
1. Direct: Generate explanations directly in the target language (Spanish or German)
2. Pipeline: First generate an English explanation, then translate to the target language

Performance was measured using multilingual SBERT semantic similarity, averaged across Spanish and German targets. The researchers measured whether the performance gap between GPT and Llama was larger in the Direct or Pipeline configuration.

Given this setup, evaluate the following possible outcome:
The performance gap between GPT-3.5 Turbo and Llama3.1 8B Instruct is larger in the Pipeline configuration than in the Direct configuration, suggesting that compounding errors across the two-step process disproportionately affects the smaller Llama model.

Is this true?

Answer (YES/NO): YES